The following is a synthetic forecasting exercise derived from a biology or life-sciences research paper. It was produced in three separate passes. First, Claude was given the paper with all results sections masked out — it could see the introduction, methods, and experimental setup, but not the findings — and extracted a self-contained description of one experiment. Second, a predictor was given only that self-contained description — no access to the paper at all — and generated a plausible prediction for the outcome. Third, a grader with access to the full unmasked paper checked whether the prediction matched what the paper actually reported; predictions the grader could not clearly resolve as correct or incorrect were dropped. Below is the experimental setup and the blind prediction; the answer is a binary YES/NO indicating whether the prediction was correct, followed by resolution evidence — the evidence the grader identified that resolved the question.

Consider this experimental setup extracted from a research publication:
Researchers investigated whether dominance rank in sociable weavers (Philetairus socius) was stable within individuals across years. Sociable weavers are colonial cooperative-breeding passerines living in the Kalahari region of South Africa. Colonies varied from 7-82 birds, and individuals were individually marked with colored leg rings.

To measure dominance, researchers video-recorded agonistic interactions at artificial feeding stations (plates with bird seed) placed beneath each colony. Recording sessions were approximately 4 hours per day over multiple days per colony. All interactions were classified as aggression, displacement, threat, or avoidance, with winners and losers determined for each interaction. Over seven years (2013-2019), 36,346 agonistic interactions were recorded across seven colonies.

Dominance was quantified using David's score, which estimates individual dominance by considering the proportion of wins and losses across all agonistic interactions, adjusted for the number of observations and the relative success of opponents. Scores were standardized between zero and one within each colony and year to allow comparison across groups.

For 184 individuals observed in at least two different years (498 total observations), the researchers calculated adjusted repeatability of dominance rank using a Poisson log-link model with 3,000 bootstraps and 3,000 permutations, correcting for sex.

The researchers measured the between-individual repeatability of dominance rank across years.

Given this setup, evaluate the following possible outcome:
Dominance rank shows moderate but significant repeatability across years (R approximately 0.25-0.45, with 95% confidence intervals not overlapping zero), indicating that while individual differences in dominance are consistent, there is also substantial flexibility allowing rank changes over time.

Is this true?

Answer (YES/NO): YES